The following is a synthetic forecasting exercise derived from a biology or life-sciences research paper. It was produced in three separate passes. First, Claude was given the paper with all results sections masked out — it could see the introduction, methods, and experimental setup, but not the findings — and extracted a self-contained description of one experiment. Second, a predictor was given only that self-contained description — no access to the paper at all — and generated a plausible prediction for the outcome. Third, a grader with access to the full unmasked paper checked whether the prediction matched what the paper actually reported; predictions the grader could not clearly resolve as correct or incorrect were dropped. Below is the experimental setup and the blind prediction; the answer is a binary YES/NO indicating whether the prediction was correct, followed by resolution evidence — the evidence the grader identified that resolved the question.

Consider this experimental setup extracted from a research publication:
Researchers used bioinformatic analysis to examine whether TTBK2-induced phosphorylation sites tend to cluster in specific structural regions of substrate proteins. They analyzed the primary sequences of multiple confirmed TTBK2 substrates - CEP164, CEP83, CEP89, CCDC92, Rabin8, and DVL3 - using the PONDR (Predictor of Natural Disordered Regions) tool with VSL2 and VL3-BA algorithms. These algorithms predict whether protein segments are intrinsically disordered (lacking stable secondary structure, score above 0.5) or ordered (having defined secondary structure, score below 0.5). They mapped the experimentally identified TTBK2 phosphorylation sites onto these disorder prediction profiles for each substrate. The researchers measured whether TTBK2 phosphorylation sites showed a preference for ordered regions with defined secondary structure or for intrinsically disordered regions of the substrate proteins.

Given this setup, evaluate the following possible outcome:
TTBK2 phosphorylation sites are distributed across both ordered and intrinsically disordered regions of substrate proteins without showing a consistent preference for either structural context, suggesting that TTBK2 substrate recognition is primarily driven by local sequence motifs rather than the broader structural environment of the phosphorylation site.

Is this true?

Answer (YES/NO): NO